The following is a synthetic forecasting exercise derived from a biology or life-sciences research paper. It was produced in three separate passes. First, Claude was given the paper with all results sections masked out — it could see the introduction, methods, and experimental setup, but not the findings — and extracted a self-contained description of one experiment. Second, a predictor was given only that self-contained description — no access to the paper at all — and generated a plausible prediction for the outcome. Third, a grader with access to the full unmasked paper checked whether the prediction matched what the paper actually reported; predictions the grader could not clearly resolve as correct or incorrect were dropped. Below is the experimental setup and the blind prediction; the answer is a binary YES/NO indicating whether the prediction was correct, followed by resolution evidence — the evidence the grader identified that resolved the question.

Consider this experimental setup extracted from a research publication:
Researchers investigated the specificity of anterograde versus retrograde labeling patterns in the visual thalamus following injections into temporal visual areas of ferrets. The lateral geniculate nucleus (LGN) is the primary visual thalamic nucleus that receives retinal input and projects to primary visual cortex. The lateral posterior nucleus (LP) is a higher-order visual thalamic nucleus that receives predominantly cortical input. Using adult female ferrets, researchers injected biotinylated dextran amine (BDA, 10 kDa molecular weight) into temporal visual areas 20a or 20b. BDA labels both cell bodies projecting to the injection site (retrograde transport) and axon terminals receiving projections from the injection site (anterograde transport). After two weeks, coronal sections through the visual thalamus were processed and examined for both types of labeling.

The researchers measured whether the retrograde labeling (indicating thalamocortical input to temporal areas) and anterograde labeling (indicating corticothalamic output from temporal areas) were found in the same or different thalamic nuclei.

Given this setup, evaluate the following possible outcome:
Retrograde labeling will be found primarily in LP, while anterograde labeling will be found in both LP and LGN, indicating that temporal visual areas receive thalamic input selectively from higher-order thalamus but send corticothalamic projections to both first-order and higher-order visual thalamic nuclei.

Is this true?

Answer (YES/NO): NO